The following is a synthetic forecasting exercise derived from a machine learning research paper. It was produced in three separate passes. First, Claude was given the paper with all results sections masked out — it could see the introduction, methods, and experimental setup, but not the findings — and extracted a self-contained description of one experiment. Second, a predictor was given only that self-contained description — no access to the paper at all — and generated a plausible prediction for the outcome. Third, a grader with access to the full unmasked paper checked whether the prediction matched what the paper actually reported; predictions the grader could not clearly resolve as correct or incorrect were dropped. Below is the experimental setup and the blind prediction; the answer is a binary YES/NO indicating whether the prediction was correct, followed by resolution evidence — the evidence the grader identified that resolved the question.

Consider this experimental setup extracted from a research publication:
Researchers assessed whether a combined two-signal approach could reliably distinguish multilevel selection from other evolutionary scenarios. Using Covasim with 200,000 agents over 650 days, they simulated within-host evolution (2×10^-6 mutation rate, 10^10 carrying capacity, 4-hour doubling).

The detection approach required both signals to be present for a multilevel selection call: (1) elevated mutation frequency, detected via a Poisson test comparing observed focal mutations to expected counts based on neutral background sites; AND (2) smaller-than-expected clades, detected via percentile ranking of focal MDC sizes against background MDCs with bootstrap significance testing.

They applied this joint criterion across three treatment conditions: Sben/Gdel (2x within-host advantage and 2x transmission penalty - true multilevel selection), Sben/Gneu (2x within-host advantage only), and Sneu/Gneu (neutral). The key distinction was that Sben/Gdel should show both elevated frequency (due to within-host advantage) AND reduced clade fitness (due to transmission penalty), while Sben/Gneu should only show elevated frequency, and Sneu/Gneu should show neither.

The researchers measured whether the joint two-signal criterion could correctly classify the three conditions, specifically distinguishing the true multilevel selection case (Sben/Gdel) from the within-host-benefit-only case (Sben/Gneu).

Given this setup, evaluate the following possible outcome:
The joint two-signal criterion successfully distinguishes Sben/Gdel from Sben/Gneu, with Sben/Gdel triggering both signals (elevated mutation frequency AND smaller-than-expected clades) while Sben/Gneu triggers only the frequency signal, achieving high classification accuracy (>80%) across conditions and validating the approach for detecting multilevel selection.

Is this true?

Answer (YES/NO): YES